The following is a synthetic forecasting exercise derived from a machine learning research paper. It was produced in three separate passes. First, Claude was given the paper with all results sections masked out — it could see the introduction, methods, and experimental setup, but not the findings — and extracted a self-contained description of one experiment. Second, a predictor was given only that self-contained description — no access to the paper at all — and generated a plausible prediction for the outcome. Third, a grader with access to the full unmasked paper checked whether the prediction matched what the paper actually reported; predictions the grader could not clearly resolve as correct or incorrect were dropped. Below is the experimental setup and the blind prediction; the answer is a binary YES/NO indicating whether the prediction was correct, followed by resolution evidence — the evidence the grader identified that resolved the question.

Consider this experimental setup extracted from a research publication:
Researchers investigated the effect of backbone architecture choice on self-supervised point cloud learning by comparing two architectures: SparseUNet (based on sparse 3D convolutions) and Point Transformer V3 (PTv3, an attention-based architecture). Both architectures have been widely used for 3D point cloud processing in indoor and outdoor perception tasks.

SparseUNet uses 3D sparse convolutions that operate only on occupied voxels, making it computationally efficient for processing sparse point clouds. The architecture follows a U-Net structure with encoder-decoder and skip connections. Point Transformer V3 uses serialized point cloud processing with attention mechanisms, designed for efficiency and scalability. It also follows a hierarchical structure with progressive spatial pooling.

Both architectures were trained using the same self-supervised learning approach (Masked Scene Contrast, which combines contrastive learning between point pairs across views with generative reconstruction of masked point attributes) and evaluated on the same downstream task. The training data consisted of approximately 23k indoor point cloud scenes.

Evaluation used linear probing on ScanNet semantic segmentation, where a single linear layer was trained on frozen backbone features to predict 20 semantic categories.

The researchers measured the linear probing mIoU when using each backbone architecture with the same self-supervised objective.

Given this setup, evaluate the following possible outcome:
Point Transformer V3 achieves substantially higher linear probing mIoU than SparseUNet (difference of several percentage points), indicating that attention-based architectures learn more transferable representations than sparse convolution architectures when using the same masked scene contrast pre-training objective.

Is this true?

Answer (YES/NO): YES